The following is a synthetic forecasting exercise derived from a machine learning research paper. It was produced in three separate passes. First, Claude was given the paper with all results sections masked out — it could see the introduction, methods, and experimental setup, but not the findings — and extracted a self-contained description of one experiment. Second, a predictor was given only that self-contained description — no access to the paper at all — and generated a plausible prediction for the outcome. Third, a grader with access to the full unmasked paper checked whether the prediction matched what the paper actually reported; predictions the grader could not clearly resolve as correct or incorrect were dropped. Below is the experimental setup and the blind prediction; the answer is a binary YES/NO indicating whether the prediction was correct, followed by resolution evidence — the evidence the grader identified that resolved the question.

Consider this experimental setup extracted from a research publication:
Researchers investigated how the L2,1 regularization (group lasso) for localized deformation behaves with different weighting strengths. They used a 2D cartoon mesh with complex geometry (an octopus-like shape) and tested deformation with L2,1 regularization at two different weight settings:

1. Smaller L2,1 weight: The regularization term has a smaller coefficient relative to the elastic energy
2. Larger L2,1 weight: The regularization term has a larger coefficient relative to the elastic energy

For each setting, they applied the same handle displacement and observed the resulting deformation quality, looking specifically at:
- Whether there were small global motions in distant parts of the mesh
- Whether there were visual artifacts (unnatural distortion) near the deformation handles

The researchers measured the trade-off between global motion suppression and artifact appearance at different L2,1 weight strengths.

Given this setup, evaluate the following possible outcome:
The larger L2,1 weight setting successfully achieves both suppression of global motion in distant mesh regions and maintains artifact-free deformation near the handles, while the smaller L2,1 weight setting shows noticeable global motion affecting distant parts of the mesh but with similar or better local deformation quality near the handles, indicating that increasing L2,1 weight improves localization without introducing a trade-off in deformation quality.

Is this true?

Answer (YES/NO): NO